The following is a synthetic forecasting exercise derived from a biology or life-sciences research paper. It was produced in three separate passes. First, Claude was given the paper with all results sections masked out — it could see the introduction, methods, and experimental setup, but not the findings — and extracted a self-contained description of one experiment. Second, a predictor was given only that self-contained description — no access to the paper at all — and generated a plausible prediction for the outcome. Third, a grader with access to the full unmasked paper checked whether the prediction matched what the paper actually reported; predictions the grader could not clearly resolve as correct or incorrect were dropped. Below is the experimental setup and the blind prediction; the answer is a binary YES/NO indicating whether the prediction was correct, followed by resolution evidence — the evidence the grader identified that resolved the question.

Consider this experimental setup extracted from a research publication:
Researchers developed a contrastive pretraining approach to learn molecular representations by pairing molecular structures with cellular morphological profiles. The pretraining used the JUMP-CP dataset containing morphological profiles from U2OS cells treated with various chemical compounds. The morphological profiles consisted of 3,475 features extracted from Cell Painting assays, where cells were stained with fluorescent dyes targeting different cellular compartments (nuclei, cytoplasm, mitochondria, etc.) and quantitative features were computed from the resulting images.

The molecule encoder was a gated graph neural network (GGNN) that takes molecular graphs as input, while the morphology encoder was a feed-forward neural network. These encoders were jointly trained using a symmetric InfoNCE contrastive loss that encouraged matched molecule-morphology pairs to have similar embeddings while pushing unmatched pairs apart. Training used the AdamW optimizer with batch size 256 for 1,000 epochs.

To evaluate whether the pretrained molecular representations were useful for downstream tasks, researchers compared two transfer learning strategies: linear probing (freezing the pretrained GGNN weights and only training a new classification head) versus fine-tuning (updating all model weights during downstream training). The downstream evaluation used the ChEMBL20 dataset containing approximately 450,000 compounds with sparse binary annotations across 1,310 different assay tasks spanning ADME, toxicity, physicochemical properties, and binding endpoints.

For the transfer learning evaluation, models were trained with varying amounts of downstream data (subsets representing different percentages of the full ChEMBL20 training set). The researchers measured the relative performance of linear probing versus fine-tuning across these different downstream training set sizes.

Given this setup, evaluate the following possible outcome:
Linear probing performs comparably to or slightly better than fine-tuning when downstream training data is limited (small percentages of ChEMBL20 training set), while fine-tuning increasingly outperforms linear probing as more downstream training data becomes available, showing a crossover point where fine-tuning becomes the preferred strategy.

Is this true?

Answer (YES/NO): YES